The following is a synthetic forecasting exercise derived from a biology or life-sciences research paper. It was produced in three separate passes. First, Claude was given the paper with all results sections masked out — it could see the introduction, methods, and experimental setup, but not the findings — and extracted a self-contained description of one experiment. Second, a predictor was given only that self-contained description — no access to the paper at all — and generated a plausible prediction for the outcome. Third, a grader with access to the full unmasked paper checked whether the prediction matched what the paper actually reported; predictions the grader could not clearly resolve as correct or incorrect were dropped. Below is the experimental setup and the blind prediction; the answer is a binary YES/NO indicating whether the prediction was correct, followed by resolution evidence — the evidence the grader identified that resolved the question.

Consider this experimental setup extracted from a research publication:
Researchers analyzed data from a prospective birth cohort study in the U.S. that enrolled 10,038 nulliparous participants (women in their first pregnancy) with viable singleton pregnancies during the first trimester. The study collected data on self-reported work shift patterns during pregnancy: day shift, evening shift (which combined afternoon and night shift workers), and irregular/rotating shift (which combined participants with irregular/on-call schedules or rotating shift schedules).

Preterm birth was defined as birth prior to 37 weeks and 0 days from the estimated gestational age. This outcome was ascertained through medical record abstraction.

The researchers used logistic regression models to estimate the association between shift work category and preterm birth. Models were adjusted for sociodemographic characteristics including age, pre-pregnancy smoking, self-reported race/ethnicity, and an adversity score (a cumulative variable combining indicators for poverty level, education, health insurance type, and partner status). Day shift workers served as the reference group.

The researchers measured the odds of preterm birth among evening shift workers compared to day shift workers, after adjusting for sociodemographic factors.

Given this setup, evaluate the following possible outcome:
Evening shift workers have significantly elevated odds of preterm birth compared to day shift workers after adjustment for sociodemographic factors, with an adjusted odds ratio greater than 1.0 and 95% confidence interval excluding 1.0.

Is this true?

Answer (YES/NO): NO